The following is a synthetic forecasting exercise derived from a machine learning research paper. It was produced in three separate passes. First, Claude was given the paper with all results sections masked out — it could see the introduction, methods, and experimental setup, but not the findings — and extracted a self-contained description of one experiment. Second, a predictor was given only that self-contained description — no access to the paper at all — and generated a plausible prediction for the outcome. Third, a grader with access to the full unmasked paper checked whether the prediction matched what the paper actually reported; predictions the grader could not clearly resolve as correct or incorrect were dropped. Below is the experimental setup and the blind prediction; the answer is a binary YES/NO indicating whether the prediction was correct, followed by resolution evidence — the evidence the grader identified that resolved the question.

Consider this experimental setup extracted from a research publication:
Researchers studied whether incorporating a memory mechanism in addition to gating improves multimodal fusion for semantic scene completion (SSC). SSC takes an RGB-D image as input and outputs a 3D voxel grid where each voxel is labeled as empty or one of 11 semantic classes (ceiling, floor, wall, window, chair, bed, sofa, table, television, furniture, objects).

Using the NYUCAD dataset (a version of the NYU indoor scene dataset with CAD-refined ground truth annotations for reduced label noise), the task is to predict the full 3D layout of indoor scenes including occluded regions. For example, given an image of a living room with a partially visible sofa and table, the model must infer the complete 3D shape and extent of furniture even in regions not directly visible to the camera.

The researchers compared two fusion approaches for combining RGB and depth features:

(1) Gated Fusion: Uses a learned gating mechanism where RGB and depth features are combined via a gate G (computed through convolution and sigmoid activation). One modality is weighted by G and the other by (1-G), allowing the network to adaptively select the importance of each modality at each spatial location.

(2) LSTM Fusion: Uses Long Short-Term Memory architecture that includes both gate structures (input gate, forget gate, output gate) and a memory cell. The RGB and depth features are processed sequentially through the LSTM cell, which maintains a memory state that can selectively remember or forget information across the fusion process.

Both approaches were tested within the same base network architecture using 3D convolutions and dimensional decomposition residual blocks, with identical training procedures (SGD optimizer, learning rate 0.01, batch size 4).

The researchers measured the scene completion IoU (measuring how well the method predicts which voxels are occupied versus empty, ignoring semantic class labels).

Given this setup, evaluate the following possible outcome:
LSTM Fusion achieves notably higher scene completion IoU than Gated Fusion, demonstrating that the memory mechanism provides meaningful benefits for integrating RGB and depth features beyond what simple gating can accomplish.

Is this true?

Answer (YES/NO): NO